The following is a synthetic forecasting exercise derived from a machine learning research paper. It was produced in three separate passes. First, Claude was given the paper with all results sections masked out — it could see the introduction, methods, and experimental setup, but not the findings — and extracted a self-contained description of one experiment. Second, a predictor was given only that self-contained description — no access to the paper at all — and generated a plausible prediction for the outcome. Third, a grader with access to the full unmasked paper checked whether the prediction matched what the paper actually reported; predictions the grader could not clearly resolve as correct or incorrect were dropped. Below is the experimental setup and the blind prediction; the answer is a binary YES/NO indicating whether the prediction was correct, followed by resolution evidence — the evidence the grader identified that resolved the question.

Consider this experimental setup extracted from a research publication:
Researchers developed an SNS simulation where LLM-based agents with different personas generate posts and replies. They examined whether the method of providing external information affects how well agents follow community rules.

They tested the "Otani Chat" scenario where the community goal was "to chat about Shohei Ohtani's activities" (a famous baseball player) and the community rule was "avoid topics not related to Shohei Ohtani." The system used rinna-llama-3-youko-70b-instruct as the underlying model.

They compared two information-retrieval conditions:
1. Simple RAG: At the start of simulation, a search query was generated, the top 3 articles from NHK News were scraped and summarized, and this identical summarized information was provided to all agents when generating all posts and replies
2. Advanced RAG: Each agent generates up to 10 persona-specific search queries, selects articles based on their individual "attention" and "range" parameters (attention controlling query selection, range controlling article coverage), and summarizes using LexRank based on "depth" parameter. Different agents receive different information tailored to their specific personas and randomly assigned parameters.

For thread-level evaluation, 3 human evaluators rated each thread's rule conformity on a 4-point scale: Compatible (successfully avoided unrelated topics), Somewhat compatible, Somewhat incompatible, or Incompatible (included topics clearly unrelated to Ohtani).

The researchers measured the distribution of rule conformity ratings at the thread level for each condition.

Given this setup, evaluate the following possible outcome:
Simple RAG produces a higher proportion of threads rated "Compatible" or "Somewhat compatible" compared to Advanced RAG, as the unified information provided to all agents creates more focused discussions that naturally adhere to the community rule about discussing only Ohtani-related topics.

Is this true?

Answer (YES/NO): YES